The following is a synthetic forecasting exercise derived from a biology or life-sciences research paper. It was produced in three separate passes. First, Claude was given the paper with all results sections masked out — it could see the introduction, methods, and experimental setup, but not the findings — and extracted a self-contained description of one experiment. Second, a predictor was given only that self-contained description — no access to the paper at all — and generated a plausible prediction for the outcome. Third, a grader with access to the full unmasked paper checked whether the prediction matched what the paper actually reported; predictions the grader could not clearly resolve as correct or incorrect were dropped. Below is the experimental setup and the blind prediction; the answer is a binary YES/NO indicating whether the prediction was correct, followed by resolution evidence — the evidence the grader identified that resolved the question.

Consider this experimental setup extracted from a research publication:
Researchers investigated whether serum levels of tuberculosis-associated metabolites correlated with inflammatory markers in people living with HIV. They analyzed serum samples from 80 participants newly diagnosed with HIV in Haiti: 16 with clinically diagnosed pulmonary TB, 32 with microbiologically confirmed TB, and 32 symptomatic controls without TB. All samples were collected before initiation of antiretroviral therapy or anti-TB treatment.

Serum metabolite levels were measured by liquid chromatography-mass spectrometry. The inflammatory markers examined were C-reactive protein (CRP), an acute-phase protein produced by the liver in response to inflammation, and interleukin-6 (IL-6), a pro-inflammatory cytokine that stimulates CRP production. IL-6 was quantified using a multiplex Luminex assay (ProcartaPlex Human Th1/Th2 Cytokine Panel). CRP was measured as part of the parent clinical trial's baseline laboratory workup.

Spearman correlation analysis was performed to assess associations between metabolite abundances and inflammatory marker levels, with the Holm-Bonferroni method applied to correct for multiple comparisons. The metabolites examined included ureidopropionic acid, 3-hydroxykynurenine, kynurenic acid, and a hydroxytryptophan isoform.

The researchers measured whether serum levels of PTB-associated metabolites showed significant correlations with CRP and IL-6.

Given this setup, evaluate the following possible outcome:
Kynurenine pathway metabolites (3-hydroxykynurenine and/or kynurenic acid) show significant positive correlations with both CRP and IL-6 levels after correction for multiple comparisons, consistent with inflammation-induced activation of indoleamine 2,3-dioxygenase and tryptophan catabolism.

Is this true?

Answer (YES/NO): YES